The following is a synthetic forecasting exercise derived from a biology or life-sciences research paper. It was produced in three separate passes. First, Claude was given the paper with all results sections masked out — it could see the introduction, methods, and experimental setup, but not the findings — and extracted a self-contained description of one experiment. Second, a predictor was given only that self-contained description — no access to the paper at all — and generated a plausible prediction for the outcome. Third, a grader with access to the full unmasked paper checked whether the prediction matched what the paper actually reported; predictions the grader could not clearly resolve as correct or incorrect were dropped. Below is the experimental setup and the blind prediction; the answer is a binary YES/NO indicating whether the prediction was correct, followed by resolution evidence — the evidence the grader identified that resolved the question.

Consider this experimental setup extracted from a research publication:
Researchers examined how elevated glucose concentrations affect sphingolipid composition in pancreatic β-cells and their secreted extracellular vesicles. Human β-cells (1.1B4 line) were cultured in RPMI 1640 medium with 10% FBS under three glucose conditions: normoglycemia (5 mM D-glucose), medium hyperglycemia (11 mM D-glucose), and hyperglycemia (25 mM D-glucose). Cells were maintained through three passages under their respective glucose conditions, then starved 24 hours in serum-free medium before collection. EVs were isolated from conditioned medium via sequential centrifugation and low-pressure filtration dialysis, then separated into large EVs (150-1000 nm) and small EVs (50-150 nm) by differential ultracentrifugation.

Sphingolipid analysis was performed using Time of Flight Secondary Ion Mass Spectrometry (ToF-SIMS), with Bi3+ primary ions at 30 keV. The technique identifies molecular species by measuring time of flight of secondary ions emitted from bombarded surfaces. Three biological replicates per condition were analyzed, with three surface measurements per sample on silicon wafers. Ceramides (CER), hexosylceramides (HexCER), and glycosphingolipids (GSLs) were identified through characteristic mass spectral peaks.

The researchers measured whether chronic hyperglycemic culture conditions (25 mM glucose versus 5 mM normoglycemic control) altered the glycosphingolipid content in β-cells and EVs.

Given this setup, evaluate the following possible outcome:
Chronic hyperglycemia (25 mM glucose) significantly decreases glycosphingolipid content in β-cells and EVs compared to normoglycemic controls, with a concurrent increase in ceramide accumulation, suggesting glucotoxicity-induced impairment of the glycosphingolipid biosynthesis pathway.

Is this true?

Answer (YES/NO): NO